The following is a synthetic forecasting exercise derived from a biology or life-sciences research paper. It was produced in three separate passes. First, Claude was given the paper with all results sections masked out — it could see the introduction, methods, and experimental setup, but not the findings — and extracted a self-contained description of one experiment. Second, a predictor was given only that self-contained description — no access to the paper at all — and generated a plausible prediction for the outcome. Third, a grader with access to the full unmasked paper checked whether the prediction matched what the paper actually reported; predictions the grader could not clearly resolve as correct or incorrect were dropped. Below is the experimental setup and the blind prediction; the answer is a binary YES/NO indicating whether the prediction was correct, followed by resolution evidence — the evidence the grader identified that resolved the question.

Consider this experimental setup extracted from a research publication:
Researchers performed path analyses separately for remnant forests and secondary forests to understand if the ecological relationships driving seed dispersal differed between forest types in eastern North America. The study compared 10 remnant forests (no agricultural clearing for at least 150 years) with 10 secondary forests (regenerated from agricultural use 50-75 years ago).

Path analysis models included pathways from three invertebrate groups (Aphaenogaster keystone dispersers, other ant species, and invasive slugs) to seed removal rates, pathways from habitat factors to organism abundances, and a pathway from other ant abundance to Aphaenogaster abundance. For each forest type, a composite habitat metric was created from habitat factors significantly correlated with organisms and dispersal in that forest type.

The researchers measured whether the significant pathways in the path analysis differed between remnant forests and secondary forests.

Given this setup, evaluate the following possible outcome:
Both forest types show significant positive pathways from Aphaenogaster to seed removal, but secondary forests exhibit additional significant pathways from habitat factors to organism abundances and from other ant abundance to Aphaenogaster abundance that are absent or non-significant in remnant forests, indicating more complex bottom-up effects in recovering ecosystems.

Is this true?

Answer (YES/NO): NO